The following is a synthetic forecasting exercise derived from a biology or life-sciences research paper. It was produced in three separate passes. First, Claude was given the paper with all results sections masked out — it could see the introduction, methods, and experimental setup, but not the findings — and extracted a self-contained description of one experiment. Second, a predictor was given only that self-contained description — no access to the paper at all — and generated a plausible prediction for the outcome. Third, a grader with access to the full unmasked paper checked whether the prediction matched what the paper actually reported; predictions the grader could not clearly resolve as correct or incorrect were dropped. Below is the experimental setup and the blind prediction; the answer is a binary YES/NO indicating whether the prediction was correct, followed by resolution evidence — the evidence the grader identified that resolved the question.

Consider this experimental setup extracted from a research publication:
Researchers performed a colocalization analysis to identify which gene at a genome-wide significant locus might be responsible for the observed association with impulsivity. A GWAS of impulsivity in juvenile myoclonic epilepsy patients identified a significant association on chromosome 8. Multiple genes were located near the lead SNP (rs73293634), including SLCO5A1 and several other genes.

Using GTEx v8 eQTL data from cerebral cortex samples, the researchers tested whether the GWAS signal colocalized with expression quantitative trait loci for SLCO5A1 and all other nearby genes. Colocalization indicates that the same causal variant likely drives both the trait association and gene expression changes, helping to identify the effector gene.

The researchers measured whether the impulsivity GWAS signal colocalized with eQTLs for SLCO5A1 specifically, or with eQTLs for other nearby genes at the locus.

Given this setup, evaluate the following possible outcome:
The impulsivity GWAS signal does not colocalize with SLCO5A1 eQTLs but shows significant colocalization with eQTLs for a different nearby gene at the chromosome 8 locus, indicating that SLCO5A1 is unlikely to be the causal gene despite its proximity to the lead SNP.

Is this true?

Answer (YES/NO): NO